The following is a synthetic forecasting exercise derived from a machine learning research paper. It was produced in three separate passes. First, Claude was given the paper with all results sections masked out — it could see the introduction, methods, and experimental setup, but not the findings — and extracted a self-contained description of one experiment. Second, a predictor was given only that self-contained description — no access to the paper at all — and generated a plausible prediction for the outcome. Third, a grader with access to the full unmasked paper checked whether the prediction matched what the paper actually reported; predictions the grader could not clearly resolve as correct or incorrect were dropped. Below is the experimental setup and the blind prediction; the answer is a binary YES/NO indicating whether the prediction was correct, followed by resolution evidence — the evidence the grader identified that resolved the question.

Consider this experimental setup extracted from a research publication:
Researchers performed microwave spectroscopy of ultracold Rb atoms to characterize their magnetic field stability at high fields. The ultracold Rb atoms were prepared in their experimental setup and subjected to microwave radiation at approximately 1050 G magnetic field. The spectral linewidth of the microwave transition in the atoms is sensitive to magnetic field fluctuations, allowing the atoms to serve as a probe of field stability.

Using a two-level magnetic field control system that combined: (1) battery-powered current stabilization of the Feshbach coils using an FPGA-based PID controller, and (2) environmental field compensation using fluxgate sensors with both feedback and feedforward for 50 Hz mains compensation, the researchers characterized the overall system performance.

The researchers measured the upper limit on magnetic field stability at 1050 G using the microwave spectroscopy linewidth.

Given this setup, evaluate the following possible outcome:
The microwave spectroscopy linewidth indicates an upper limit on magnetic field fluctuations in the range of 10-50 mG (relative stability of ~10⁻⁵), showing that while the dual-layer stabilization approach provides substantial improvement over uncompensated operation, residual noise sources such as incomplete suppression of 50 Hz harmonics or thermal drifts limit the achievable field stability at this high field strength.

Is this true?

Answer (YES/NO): NO